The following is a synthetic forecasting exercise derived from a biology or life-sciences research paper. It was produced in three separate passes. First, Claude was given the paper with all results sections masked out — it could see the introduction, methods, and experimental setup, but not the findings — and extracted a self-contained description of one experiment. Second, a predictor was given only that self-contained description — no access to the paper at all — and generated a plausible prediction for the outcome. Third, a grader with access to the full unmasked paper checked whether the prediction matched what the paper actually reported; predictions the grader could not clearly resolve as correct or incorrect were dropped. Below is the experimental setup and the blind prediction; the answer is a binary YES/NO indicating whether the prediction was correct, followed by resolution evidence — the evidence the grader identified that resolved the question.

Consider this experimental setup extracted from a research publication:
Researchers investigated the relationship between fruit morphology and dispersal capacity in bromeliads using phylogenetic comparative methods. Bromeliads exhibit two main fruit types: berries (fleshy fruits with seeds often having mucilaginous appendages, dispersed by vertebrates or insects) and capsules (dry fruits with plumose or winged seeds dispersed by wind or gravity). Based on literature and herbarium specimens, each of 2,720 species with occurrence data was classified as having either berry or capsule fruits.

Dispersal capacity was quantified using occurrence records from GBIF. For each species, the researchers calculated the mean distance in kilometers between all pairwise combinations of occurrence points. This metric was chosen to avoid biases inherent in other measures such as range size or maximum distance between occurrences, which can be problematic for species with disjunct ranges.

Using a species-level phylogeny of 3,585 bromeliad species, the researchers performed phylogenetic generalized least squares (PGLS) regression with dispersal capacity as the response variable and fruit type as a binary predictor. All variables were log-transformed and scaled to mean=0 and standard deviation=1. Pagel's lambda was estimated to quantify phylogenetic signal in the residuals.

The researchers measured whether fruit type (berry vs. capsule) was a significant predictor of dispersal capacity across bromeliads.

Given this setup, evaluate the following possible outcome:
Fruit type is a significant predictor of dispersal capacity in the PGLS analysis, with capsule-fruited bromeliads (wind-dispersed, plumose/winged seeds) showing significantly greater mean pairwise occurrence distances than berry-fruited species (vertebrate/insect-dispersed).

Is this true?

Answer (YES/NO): NO